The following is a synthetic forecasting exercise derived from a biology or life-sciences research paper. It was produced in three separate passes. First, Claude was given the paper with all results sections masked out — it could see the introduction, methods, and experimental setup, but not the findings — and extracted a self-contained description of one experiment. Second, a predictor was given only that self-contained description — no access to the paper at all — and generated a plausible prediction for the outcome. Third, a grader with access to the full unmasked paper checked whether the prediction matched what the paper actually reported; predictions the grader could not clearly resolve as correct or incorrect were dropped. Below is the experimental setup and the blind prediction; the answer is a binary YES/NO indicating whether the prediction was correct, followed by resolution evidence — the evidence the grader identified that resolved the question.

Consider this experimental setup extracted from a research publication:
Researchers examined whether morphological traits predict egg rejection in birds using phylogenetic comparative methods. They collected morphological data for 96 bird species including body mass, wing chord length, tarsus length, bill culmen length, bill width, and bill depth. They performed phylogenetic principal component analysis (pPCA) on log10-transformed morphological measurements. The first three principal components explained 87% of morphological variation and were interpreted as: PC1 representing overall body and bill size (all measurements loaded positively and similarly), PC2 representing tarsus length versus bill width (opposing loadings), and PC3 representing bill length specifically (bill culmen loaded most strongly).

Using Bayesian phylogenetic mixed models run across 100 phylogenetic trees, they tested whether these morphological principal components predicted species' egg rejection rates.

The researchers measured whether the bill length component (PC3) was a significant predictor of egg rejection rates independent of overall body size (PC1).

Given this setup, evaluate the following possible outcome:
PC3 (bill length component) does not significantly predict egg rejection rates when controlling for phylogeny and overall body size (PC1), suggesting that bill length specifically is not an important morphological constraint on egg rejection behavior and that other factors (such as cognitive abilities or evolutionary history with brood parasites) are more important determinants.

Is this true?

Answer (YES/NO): YES